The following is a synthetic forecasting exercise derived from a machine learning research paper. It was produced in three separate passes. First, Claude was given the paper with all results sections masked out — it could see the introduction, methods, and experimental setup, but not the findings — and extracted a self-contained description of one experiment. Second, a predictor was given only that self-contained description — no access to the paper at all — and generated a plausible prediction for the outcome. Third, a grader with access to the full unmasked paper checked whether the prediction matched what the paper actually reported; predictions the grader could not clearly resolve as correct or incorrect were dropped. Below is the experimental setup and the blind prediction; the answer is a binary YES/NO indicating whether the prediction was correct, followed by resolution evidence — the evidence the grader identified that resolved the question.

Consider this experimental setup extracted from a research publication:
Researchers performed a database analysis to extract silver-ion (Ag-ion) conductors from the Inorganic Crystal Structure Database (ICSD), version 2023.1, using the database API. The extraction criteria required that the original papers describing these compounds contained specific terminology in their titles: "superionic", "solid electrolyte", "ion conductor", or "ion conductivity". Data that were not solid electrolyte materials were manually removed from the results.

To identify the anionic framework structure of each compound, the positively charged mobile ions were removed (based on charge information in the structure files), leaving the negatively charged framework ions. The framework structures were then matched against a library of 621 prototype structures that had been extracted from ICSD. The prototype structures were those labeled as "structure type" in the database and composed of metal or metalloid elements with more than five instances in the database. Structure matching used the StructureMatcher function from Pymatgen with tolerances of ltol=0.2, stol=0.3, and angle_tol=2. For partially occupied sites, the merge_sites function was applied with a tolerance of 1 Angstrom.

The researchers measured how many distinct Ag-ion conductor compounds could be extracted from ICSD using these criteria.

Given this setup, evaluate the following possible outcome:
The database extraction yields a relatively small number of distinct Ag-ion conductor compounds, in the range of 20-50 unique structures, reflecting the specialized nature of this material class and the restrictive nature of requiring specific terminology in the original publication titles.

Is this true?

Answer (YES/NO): YES